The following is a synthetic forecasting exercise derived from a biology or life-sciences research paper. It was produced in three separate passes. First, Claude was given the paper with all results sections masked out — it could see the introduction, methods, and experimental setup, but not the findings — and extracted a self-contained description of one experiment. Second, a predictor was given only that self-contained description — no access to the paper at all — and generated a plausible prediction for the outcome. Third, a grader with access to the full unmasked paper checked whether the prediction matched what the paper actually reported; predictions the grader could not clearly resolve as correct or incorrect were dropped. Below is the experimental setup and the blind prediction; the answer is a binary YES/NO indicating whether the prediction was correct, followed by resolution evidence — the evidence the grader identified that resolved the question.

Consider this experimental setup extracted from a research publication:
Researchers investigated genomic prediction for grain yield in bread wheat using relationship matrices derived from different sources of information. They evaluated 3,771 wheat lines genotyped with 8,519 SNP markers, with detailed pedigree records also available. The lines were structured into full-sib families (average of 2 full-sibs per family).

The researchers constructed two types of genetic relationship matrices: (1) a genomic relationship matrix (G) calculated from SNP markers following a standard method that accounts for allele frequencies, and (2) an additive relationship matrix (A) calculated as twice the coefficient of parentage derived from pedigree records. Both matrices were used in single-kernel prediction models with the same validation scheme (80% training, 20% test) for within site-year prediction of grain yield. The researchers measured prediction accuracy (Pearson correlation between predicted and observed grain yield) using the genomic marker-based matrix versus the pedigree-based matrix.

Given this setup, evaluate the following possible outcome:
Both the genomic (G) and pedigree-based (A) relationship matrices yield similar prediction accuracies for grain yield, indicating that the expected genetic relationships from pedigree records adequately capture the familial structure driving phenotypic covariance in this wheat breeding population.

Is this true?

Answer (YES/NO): YES